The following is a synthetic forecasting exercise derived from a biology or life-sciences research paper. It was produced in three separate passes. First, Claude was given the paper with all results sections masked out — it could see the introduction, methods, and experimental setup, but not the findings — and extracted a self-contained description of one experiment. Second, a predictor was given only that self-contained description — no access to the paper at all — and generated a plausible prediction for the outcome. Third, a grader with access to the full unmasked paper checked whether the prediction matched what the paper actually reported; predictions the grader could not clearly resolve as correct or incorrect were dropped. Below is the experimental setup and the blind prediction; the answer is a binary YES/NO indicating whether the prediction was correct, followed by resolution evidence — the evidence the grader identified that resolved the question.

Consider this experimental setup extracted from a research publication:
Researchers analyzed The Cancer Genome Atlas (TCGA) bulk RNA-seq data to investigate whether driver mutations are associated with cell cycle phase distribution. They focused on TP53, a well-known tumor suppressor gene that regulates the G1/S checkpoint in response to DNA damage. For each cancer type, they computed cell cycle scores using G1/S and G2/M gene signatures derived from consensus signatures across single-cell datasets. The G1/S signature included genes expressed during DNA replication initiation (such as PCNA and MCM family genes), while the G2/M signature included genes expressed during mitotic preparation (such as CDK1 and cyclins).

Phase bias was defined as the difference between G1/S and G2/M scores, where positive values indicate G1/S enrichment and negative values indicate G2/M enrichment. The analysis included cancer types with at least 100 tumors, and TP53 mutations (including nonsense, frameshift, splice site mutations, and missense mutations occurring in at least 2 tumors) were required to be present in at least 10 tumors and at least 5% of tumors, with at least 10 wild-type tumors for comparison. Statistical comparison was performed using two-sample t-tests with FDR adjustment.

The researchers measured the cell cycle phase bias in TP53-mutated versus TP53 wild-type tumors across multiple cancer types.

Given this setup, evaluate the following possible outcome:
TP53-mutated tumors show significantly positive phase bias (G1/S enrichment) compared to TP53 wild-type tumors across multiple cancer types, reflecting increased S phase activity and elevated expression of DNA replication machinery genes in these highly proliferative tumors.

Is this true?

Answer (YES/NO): NO